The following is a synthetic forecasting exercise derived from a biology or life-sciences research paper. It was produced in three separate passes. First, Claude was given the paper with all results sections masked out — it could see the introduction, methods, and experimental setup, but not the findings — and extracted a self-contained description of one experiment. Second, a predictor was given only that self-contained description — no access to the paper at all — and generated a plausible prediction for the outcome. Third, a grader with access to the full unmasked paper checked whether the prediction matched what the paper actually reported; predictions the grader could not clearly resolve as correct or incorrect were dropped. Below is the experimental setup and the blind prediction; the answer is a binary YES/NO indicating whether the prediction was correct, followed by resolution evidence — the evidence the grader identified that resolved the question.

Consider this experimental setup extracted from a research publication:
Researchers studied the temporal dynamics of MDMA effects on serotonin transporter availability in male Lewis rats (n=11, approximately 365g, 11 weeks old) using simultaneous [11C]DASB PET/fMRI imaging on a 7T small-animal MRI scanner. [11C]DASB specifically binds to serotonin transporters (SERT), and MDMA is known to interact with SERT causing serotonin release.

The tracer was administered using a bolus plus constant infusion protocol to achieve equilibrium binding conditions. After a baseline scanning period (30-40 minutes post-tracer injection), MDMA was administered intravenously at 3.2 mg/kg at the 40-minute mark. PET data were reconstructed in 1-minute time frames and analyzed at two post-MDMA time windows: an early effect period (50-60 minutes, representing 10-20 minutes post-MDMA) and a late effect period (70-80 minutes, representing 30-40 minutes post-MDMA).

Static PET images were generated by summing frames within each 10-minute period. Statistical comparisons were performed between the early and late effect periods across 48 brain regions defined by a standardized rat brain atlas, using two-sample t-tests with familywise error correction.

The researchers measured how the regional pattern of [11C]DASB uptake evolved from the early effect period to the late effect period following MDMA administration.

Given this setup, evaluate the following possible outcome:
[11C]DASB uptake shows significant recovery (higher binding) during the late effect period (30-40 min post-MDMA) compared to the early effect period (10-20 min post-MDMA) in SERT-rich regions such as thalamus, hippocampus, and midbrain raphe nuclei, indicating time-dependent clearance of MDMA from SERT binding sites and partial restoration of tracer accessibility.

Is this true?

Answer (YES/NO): NO